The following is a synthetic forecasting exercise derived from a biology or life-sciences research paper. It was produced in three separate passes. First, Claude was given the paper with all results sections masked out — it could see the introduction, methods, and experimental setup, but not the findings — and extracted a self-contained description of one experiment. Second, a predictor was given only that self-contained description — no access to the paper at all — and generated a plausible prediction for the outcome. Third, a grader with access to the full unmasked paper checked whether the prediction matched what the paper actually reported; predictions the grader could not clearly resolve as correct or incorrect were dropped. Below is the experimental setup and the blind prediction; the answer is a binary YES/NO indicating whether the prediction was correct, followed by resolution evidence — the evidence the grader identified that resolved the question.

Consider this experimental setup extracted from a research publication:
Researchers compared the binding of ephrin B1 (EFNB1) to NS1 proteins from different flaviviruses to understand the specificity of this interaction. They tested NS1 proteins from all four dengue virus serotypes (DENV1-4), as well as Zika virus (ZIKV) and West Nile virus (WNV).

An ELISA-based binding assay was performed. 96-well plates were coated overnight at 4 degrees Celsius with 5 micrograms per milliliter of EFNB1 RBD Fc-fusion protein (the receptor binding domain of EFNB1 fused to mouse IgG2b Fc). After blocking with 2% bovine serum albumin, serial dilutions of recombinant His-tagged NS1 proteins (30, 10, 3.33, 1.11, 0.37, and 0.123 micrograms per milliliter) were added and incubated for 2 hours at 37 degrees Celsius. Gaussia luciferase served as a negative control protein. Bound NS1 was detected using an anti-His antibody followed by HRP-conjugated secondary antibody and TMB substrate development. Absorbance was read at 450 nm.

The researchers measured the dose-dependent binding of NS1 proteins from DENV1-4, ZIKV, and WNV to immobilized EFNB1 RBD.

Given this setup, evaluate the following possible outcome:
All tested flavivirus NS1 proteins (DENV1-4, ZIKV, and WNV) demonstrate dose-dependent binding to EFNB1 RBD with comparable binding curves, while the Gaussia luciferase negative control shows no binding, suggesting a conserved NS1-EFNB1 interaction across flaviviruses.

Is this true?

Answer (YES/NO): NO